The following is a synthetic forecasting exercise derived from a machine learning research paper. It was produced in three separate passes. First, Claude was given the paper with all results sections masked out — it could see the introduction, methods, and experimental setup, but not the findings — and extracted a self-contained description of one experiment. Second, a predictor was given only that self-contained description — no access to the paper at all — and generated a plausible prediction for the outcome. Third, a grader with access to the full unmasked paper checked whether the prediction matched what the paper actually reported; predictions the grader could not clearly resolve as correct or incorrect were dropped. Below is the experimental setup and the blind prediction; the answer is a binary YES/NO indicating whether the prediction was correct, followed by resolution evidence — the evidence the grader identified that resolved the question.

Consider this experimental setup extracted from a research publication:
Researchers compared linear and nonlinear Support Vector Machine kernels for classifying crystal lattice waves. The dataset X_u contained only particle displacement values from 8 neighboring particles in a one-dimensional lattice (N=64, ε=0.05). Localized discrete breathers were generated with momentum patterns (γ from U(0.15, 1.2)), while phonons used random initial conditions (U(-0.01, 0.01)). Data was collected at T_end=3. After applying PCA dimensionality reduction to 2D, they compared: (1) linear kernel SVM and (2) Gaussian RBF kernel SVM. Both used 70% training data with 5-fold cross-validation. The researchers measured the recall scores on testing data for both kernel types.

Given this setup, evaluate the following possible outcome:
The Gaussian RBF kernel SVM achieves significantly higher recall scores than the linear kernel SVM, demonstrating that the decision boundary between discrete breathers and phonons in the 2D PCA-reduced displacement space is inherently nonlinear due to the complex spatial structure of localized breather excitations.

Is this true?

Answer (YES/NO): YES